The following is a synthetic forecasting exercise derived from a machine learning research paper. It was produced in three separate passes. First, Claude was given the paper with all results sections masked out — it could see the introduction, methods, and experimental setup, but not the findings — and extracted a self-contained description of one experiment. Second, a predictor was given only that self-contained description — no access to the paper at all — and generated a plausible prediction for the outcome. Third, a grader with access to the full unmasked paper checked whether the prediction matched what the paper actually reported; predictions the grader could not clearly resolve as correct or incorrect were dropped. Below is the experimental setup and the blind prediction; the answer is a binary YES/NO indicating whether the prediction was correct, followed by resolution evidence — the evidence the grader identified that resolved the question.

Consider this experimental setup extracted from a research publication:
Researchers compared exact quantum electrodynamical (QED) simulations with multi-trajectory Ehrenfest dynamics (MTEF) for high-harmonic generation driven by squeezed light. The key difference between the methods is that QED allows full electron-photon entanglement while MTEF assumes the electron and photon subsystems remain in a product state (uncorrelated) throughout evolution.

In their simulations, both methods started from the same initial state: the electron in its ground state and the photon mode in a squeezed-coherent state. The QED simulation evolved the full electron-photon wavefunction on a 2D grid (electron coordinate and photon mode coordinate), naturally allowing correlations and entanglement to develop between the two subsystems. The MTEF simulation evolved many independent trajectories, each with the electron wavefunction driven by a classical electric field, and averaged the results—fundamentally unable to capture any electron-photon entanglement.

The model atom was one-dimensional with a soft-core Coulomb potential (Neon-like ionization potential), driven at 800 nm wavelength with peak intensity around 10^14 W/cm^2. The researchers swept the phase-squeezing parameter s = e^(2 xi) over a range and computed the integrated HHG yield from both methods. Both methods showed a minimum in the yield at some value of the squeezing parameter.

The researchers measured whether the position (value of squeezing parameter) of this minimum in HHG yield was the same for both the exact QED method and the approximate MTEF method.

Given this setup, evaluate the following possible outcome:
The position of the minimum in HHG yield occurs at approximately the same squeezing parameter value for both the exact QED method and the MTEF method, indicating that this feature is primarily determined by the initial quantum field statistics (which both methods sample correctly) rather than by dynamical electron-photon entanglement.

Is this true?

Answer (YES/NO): NO